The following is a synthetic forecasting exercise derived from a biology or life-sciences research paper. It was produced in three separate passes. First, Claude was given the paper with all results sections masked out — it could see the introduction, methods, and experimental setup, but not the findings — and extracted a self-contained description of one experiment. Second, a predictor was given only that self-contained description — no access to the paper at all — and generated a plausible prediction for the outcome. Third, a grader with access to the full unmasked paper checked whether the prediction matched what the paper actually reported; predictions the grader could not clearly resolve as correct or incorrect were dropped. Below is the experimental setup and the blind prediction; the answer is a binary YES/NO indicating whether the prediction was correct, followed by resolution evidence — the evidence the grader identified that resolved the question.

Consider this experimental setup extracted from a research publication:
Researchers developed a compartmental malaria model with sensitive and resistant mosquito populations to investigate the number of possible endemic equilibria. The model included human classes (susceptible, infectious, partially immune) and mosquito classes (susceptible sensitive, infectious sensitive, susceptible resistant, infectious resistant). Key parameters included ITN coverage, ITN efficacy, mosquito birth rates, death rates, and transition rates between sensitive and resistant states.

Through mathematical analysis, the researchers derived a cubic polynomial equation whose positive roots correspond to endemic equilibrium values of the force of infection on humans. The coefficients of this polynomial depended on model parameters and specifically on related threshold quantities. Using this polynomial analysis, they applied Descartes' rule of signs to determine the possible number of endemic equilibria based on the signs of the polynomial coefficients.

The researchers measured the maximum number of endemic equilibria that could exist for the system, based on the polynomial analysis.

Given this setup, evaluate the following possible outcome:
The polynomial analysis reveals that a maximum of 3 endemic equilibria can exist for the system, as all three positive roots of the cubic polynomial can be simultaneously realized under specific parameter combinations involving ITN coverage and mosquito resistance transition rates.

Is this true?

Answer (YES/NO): NO